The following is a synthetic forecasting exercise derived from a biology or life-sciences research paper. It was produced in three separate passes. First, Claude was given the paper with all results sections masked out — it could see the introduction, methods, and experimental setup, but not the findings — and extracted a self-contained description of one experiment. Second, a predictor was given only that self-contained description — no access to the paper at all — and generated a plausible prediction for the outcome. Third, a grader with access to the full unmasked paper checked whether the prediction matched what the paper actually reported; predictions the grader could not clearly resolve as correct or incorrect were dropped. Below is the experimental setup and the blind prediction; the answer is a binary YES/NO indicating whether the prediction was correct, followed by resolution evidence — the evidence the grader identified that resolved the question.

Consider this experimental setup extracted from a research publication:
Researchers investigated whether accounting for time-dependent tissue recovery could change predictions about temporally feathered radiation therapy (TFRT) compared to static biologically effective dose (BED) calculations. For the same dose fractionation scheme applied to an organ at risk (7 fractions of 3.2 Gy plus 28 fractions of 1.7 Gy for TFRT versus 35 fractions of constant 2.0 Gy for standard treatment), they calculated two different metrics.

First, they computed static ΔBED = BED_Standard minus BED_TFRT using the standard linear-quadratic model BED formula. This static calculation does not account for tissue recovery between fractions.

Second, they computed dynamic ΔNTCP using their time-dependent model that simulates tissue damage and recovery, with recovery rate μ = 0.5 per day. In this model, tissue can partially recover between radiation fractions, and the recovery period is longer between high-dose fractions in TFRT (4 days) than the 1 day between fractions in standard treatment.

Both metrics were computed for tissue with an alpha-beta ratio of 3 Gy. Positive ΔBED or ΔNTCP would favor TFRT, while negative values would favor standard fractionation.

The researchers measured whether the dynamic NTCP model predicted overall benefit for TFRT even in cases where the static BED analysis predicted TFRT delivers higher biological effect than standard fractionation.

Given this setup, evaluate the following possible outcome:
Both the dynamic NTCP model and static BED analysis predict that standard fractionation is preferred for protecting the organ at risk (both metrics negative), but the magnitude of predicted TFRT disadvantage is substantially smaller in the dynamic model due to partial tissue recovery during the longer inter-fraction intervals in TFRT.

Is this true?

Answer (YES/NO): NO